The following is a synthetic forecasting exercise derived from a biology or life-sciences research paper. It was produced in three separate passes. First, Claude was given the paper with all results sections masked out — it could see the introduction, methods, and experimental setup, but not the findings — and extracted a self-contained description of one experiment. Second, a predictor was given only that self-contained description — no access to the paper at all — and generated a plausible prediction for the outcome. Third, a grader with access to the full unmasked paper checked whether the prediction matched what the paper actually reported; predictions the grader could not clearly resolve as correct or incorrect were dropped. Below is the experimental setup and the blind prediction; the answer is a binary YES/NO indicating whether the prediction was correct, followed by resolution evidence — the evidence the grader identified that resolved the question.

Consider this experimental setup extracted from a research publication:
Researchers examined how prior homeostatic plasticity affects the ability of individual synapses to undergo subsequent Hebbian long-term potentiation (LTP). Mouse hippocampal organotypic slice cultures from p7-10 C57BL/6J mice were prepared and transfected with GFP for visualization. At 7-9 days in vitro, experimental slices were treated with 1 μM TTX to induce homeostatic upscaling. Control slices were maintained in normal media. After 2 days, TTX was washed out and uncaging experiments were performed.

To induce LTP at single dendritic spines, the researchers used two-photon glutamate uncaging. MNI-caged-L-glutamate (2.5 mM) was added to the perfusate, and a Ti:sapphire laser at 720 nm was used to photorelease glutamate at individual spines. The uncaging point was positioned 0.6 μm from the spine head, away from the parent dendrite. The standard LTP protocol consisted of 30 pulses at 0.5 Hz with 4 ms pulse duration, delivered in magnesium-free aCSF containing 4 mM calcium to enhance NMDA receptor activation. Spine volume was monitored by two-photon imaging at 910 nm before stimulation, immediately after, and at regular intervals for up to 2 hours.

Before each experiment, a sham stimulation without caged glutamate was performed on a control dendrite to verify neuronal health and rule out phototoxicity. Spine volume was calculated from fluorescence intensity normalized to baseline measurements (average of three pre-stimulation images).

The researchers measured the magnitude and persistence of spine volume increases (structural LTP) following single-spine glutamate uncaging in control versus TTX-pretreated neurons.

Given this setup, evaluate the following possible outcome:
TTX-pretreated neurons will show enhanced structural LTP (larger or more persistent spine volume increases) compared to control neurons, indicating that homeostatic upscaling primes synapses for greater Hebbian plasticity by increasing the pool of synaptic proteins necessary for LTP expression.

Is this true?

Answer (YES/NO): YES